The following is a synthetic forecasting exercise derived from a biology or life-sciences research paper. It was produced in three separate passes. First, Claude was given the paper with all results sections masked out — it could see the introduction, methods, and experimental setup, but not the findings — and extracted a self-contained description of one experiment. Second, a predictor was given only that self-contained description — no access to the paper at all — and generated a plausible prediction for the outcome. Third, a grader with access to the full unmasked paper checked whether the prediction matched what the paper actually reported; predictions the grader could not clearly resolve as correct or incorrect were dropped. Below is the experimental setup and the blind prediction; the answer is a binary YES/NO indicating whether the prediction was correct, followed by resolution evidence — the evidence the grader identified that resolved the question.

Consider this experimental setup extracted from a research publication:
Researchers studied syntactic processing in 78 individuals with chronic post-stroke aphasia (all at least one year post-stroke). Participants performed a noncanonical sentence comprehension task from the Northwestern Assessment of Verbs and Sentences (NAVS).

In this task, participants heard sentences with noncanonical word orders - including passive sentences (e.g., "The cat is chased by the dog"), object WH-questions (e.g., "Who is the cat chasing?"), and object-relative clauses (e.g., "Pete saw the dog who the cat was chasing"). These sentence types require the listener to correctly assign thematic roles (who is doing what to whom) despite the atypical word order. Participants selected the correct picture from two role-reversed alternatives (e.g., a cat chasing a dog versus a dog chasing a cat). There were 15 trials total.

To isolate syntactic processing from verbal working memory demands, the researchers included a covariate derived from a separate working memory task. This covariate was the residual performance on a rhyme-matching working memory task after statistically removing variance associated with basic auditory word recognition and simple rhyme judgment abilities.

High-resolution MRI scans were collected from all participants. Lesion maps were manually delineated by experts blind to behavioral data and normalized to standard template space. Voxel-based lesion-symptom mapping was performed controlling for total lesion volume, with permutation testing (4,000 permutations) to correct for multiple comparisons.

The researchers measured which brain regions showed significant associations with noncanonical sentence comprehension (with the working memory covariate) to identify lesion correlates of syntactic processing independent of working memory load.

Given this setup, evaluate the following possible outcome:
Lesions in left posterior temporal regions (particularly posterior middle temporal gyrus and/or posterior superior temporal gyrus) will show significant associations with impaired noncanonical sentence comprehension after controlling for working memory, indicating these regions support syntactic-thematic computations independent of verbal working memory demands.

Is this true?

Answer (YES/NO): YES